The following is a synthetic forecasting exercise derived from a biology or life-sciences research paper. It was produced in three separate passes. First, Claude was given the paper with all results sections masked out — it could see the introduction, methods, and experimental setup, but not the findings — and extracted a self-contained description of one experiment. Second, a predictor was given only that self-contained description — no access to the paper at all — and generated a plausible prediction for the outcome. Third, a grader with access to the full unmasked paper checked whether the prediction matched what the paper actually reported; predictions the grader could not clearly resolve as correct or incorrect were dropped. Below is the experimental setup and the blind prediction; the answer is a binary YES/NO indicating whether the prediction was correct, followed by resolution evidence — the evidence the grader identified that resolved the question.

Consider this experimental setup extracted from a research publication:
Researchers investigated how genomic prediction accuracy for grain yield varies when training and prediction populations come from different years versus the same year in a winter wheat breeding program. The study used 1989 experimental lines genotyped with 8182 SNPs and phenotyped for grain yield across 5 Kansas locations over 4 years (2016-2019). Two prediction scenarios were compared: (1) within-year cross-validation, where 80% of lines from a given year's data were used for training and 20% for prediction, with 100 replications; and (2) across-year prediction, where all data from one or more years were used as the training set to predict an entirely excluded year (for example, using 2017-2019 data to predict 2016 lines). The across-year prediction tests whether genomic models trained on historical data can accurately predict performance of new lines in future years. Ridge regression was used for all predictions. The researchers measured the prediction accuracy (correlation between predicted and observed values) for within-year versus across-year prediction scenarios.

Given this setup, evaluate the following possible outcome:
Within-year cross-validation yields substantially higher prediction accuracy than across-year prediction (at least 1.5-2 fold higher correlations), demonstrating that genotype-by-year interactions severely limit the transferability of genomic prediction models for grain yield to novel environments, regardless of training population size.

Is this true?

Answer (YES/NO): NO